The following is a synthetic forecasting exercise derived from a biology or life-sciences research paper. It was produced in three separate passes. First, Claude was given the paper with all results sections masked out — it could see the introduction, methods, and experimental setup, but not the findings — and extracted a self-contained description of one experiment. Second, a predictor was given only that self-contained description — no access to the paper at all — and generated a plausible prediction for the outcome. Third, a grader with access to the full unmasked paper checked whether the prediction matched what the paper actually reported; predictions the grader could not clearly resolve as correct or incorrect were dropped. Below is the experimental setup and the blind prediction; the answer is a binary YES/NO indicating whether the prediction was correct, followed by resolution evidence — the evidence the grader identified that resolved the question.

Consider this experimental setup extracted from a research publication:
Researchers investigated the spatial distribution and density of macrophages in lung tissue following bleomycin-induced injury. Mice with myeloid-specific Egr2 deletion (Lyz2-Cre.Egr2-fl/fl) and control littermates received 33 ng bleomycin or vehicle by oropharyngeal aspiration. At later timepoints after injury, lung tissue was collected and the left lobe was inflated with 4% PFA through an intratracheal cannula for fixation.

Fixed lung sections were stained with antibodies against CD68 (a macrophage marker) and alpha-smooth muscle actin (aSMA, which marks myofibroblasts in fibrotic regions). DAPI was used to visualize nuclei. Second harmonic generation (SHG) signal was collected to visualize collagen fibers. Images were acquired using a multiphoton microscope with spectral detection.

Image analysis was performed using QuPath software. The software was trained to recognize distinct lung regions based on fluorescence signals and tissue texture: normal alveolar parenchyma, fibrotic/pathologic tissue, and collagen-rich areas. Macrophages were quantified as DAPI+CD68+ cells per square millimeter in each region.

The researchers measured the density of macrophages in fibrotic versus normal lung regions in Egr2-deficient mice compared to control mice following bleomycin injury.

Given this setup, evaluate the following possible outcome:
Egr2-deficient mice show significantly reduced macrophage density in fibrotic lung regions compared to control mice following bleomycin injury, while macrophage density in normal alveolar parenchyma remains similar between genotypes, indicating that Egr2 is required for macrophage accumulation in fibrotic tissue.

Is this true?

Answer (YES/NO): NO